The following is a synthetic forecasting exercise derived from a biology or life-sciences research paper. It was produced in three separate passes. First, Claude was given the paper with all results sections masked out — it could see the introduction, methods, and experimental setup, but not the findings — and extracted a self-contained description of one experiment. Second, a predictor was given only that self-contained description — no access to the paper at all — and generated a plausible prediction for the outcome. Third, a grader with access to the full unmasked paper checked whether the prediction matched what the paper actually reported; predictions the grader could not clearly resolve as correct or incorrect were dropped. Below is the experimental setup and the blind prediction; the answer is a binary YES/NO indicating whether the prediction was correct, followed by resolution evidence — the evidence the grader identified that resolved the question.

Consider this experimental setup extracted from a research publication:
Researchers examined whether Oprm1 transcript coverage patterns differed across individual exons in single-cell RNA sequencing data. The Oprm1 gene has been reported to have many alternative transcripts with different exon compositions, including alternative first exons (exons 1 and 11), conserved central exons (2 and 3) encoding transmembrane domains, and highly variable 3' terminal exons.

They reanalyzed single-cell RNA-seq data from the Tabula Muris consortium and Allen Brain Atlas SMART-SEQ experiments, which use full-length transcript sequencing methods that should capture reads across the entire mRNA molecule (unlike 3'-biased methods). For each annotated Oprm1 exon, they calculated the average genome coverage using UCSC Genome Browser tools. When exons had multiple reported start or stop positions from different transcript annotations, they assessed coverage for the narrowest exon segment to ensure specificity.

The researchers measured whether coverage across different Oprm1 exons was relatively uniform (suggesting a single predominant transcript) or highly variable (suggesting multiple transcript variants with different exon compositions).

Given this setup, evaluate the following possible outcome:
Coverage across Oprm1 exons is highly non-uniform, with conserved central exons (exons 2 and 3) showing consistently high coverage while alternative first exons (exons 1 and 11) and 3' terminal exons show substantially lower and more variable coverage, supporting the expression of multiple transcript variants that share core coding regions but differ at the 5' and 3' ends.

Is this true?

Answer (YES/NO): NO